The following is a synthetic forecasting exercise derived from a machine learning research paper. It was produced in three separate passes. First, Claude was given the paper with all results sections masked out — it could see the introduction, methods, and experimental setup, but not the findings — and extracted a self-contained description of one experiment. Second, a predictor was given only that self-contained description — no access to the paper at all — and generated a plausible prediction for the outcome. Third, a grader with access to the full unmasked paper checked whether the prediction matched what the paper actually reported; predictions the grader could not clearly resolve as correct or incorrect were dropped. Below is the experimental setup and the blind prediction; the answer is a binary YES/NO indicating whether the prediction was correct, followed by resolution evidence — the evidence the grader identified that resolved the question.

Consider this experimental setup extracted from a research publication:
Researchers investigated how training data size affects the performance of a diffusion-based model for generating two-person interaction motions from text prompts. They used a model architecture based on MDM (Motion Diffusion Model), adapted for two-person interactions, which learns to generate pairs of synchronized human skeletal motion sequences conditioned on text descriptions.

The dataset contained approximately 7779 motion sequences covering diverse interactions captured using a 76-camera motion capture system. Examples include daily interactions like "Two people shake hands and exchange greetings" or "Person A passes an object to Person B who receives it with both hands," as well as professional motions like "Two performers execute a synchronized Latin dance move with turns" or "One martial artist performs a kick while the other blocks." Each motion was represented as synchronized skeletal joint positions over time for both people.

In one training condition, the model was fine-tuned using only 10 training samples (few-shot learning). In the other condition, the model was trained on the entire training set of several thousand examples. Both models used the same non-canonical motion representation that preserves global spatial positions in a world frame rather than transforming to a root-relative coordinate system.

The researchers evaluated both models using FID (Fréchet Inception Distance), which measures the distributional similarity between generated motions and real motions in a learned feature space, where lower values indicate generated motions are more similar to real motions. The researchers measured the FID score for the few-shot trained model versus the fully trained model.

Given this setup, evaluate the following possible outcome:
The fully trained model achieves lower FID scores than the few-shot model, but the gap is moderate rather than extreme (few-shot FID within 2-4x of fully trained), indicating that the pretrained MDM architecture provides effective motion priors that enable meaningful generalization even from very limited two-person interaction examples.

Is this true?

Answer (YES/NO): NO